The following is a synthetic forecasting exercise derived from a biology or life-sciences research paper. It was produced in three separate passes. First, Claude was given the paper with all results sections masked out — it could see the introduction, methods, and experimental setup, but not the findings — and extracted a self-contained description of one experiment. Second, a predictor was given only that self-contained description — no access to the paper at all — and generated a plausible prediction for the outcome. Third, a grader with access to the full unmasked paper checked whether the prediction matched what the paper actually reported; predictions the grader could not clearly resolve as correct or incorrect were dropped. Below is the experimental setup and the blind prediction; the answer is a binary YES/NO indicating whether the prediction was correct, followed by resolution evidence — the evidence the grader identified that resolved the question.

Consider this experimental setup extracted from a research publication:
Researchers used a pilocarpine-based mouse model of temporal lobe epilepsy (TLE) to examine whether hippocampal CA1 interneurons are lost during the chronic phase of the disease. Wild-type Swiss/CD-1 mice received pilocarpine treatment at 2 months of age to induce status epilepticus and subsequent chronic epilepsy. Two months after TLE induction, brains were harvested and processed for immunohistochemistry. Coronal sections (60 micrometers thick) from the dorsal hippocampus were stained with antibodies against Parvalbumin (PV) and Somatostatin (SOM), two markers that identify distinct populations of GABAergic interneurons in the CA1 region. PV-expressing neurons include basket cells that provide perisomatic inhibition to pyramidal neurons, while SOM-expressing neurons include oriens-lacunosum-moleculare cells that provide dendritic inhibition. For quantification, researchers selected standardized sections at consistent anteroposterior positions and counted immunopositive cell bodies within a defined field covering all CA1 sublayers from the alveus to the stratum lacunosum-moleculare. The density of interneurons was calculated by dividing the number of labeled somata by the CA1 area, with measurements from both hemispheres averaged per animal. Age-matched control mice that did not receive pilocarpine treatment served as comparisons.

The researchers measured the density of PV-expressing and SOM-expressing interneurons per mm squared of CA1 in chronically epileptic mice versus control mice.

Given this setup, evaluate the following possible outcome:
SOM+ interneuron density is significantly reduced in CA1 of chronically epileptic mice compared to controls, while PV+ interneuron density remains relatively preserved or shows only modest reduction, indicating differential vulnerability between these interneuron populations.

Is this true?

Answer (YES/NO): NO